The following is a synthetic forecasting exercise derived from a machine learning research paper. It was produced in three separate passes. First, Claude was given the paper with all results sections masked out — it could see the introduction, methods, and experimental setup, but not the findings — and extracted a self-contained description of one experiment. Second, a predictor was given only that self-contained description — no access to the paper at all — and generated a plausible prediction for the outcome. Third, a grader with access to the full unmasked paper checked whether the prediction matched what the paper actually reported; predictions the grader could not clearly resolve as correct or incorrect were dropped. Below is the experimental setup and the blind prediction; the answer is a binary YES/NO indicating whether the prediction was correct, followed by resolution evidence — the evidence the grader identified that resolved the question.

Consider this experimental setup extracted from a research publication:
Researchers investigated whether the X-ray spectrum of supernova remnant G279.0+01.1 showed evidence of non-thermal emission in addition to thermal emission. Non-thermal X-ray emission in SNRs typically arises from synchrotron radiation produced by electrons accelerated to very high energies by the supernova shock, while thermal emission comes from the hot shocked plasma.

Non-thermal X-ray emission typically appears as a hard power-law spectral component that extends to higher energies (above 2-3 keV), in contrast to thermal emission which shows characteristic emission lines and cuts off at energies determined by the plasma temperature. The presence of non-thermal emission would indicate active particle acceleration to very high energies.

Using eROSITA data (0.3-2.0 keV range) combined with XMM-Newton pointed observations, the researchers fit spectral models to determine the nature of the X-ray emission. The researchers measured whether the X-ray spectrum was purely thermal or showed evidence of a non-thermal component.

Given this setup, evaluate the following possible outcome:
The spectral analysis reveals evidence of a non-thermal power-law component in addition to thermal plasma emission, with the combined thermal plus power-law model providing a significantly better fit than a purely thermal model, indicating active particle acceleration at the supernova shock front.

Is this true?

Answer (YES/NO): NO